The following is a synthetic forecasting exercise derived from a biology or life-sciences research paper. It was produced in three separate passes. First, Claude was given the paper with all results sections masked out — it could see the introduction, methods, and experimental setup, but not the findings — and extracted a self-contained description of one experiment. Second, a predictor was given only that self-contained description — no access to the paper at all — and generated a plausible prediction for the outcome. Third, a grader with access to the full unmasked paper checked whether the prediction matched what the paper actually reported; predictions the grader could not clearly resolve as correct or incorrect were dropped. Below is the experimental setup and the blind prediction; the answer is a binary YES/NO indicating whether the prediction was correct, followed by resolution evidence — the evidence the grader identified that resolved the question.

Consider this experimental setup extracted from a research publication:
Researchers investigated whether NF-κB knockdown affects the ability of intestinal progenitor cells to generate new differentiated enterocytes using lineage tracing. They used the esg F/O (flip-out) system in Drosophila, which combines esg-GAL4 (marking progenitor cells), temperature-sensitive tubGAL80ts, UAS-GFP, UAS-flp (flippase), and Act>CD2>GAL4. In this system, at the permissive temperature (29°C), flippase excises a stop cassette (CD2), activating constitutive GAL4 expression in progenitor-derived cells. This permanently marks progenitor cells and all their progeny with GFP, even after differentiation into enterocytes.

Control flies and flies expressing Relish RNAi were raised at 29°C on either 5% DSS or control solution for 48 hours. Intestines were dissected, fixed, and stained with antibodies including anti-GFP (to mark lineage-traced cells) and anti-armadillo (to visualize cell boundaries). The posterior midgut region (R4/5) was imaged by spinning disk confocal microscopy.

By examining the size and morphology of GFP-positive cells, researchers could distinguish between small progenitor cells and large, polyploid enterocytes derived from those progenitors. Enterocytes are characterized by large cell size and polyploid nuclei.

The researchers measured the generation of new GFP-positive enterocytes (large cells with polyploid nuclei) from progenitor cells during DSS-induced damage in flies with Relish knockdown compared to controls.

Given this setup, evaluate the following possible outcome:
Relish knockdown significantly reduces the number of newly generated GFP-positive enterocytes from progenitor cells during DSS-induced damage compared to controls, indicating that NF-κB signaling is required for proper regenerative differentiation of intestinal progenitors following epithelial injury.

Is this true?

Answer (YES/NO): YES